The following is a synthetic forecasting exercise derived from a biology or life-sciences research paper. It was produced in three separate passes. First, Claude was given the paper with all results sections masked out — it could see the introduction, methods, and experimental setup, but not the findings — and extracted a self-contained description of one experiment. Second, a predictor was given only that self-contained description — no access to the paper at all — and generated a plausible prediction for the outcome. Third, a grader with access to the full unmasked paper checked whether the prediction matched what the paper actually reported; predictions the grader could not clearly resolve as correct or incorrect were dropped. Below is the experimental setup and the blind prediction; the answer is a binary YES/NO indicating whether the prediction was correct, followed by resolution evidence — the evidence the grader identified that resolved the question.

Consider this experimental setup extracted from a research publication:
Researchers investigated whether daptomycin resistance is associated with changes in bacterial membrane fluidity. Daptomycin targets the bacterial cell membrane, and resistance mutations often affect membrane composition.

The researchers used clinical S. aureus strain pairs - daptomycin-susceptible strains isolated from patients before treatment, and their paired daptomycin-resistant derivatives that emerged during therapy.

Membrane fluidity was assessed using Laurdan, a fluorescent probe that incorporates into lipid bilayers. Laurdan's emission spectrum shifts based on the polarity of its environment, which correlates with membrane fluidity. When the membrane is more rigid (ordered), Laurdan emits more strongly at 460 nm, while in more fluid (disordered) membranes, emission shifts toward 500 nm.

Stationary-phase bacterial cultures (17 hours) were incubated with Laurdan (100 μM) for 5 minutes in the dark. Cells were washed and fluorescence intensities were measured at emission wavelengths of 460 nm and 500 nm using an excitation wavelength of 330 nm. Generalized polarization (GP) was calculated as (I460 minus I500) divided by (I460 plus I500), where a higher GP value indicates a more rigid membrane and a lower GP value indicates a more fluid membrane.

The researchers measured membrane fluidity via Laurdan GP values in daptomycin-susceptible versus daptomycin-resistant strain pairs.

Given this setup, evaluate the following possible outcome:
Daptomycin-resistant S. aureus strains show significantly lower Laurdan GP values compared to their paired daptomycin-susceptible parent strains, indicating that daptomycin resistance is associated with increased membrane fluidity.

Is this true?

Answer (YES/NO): NO